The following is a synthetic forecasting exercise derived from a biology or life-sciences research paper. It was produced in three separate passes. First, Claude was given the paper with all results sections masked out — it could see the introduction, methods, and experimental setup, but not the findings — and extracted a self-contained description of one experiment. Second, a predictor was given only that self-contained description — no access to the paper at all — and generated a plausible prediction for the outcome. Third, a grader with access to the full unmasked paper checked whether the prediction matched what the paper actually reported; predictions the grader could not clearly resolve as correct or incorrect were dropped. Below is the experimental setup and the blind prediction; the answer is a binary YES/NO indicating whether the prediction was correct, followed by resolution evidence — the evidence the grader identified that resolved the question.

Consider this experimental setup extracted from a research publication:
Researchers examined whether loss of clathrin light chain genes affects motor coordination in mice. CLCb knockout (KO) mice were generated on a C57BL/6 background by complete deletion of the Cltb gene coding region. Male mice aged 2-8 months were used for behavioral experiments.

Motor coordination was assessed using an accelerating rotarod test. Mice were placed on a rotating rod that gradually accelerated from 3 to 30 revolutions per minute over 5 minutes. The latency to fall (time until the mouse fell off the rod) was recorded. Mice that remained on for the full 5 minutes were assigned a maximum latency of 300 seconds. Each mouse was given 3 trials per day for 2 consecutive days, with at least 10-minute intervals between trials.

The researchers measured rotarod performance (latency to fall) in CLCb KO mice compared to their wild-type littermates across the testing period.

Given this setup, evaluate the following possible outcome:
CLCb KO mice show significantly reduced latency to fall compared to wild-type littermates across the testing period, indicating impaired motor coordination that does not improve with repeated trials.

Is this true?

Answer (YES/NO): NO